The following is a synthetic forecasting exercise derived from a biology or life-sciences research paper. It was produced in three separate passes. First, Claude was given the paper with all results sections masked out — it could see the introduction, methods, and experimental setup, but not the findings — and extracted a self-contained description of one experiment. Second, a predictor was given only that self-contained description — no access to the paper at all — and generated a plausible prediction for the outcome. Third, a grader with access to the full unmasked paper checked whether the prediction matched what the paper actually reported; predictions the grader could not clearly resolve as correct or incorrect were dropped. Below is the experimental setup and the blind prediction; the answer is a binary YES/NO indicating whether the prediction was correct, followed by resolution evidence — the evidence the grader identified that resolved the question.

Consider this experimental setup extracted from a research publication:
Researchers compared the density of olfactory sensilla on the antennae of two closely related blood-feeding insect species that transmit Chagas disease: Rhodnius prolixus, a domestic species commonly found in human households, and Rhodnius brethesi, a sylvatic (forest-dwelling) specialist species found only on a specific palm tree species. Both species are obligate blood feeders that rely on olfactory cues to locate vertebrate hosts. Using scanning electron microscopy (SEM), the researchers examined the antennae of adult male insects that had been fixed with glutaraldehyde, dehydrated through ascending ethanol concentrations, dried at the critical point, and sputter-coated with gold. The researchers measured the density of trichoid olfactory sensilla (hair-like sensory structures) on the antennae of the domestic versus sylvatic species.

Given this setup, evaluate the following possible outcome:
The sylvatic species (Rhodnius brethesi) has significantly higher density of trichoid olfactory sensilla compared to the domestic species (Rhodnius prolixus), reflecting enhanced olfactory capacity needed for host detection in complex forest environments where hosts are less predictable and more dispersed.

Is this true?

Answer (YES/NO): YES